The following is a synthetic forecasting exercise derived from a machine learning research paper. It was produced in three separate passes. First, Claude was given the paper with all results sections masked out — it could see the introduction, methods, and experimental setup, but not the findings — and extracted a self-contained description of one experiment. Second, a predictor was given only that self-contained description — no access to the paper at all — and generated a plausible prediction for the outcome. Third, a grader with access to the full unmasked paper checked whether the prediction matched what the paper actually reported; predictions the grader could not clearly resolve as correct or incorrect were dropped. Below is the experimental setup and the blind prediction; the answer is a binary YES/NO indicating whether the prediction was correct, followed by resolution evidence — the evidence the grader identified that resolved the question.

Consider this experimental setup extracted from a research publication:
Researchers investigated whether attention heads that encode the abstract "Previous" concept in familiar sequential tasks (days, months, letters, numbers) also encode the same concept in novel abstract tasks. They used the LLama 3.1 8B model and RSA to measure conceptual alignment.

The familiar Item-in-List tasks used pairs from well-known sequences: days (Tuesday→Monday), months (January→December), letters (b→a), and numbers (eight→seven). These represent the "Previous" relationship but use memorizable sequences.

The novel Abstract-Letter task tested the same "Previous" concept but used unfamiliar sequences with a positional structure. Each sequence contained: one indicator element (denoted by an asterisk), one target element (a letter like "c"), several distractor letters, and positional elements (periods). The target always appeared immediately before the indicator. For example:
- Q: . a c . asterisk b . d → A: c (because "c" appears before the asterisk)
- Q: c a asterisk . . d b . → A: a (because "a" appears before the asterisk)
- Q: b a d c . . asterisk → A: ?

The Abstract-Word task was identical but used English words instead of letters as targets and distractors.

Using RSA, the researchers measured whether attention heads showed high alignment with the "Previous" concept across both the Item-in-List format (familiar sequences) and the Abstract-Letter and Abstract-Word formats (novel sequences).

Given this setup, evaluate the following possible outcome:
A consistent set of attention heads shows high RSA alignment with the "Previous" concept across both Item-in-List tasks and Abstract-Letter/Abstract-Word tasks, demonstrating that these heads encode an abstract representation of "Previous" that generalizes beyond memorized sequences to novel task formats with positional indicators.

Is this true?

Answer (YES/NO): NO